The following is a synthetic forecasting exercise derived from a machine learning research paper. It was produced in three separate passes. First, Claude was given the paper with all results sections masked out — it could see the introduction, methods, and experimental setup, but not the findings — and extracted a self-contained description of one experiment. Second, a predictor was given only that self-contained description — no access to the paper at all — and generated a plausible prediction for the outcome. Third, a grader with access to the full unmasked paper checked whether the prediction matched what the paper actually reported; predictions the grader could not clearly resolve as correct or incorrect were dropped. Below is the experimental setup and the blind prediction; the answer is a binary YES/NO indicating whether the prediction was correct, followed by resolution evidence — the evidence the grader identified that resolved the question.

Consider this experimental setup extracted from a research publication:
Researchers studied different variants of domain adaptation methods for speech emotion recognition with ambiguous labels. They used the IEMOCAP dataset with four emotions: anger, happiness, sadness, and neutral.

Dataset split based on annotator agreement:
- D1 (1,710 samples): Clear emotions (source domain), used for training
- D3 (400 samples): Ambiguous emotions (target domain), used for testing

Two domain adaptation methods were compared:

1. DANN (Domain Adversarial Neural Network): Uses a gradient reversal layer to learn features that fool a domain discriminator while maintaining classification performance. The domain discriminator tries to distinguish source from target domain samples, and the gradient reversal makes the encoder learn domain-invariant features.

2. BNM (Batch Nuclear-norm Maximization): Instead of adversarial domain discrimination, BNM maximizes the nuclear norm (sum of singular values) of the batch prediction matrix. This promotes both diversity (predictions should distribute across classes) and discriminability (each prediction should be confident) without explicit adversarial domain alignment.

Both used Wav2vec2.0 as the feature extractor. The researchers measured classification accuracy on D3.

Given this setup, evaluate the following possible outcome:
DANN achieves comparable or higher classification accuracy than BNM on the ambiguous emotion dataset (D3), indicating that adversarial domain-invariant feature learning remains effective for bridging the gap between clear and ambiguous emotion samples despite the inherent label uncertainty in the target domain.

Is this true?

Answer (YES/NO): YES